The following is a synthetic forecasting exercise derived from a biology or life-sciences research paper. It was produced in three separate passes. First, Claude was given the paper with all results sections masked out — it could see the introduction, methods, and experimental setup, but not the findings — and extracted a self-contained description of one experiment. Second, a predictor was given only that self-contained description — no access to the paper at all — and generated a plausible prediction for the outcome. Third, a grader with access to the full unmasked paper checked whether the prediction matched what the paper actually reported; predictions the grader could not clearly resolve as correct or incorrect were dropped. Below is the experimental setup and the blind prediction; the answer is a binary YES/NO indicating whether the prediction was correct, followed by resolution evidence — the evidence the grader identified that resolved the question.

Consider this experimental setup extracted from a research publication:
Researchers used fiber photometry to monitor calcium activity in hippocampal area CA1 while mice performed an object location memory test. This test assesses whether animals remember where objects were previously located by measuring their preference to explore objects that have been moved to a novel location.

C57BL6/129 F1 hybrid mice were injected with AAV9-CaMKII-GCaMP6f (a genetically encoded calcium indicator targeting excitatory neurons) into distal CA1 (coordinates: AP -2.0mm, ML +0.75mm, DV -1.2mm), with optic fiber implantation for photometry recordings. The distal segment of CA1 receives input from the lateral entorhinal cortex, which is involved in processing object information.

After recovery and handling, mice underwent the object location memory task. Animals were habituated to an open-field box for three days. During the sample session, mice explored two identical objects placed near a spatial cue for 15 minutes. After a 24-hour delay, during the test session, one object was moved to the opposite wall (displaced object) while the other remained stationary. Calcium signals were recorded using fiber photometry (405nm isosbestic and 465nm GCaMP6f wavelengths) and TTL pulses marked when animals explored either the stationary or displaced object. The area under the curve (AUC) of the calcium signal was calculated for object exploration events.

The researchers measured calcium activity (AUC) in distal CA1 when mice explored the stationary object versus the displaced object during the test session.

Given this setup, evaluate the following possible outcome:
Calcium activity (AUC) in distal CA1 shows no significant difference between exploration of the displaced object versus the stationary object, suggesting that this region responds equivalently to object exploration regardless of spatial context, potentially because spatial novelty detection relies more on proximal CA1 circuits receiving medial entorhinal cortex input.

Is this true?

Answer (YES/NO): NO